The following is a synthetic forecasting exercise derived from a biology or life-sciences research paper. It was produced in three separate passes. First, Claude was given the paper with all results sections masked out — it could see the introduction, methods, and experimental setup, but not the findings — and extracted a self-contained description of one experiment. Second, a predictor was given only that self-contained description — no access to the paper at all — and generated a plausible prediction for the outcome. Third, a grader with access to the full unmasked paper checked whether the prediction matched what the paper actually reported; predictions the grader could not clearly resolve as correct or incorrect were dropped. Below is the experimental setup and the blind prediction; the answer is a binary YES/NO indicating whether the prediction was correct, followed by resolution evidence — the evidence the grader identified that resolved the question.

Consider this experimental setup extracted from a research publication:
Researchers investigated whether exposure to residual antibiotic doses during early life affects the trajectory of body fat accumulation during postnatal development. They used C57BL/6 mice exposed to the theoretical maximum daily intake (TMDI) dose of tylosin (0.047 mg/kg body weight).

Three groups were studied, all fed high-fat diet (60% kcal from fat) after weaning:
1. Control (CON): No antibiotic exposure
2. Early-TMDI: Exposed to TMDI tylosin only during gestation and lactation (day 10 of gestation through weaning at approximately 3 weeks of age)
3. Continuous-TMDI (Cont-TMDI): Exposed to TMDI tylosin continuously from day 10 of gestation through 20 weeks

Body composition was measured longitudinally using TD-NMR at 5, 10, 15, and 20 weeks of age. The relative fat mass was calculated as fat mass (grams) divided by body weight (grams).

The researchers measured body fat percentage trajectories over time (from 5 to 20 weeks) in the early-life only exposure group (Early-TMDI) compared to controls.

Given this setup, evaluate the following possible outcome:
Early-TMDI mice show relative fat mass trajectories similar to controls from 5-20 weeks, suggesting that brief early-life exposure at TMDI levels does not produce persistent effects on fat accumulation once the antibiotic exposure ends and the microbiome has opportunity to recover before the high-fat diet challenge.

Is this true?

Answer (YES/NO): NO